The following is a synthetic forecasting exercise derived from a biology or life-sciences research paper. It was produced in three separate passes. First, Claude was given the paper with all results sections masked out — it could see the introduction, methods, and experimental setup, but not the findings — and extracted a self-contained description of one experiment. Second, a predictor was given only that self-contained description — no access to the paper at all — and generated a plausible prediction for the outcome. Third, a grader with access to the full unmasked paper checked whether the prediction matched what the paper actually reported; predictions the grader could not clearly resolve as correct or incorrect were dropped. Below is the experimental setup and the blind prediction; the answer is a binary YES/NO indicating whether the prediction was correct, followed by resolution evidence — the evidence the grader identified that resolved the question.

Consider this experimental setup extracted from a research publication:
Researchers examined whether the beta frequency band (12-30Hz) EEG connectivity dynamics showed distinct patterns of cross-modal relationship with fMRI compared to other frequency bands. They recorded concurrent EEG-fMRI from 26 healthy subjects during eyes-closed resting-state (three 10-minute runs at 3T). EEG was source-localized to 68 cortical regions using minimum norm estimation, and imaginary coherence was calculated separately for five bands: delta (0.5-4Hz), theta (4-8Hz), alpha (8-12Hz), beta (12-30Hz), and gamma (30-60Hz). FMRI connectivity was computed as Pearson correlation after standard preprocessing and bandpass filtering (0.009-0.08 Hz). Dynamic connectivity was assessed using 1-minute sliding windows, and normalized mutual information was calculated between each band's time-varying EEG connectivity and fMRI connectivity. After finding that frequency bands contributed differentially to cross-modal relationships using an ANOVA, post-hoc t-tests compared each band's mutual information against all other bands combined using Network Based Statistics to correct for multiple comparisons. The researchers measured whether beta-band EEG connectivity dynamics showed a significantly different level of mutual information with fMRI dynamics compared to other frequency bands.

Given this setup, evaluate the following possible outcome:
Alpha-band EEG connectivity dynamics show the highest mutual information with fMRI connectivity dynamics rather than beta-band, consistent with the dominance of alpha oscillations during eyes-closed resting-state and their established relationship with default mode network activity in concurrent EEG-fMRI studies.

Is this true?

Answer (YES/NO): NO